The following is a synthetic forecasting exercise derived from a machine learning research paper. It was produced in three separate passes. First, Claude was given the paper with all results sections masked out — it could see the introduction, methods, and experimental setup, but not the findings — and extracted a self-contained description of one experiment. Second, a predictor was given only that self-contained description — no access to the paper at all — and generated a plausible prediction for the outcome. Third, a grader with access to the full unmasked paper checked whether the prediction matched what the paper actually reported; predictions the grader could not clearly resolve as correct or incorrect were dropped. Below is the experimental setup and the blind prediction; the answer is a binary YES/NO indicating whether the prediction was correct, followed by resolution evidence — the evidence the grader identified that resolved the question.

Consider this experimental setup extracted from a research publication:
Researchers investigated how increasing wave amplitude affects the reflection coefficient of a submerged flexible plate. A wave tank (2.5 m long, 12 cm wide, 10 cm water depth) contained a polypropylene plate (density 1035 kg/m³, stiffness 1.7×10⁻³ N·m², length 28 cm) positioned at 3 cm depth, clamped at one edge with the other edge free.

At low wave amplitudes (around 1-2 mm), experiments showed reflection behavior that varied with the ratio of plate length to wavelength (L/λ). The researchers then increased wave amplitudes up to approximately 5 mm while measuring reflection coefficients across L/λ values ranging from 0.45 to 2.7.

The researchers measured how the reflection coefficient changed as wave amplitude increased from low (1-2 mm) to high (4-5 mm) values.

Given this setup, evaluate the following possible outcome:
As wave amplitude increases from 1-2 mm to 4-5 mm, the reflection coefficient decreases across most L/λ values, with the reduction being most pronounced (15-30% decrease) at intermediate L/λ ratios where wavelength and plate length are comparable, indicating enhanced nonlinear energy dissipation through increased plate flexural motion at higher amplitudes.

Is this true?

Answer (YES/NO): NO